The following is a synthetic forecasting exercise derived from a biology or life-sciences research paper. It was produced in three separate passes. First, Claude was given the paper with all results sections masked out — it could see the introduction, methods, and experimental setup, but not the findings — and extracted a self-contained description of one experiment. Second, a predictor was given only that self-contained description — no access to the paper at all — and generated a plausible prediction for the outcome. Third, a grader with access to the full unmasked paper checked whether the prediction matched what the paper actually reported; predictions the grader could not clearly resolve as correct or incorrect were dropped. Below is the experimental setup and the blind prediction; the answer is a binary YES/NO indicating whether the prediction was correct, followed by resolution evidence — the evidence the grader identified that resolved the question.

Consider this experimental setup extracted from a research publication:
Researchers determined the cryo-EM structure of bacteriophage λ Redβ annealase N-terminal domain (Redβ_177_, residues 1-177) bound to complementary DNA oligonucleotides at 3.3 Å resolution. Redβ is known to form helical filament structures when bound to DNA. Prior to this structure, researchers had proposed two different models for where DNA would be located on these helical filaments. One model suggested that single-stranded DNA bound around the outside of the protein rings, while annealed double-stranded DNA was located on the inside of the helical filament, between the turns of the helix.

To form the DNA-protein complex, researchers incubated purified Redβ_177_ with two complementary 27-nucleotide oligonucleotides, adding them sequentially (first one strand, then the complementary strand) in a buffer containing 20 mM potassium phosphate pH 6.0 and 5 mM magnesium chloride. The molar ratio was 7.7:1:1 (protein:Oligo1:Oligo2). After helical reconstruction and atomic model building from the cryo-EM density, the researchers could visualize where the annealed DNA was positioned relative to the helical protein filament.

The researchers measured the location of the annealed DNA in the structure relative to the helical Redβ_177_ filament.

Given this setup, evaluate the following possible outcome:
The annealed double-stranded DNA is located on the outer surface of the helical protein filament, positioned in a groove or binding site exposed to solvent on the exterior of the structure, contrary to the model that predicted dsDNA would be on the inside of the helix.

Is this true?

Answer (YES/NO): YES